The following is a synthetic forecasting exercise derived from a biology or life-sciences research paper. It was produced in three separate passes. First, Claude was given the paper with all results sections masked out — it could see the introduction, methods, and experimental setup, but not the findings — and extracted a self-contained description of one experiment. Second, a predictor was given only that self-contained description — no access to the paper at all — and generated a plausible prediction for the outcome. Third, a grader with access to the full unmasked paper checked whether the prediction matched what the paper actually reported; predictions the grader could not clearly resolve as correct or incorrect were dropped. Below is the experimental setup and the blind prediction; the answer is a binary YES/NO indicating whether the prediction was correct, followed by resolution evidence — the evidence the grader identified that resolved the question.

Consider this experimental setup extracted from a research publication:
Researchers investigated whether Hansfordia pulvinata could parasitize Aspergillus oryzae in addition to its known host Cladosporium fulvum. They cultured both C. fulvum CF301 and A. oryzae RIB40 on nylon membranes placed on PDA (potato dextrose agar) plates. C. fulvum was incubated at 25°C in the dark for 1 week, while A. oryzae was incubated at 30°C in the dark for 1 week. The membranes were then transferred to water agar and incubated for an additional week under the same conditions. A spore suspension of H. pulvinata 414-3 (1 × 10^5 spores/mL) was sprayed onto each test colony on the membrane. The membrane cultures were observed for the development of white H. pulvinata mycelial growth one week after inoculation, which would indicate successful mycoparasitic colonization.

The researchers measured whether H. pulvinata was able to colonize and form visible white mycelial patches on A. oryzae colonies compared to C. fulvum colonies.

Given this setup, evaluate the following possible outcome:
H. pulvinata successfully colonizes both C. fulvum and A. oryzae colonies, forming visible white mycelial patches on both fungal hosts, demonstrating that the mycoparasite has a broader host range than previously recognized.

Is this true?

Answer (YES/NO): NO